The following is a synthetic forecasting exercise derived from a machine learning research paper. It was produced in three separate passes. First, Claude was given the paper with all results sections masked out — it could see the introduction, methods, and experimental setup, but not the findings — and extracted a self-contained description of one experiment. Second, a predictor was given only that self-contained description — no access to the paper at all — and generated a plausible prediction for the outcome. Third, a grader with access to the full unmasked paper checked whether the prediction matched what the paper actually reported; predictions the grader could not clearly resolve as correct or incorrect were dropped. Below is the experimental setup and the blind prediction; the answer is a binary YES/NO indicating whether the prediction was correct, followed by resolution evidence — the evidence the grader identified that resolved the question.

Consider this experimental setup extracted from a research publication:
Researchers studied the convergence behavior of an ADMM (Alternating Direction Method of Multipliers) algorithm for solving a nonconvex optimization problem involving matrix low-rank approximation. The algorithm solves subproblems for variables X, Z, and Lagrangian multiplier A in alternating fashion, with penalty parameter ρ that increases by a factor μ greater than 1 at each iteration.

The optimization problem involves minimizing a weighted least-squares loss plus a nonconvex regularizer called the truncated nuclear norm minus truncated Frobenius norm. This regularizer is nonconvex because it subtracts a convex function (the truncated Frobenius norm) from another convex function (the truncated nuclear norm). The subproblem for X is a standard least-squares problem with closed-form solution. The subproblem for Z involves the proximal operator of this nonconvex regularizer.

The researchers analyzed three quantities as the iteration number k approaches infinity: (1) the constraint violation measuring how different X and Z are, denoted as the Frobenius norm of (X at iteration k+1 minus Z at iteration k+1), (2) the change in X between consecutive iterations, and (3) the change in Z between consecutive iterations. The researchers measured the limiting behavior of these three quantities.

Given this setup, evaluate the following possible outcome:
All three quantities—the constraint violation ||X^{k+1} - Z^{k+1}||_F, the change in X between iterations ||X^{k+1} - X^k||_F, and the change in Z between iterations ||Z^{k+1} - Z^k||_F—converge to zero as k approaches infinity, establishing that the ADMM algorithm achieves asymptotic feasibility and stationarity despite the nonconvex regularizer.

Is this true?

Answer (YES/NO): YES